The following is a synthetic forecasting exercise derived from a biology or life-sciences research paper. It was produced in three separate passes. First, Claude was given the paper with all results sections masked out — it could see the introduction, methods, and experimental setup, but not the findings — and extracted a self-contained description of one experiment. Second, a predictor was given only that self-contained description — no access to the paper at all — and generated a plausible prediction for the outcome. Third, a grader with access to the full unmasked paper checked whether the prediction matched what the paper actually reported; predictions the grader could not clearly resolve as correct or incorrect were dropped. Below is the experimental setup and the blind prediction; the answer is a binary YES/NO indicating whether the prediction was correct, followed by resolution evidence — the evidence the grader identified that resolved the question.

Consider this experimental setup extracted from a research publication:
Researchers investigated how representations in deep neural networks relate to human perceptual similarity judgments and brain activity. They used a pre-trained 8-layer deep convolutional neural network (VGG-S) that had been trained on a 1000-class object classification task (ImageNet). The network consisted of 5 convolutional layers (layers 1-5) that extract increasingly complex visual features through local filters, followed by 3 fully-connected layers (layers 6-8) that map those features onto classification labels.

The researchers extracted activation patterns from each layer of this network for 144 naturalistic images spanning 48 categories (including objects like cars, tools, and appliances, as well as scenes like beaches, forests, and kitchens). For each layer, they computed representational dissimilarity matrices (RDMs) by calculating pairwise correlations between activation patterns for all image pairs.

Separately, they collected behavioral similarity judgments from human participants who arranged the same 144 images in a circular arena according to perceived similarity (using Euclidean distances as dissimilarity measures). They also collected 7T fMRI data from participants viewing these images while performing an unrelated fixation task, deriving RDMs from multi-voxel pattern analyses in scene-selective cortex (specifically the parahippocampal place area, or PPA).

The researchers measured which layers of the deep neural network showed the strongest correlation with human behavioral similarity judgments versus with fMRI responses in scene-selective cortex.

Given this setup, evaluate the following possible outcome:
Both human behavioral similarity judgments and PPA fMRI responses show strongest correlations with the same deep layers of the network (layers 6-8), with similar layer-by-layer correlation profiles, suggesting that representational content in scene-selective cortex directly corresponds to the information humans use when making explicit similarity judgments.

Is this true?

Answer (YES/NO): NO